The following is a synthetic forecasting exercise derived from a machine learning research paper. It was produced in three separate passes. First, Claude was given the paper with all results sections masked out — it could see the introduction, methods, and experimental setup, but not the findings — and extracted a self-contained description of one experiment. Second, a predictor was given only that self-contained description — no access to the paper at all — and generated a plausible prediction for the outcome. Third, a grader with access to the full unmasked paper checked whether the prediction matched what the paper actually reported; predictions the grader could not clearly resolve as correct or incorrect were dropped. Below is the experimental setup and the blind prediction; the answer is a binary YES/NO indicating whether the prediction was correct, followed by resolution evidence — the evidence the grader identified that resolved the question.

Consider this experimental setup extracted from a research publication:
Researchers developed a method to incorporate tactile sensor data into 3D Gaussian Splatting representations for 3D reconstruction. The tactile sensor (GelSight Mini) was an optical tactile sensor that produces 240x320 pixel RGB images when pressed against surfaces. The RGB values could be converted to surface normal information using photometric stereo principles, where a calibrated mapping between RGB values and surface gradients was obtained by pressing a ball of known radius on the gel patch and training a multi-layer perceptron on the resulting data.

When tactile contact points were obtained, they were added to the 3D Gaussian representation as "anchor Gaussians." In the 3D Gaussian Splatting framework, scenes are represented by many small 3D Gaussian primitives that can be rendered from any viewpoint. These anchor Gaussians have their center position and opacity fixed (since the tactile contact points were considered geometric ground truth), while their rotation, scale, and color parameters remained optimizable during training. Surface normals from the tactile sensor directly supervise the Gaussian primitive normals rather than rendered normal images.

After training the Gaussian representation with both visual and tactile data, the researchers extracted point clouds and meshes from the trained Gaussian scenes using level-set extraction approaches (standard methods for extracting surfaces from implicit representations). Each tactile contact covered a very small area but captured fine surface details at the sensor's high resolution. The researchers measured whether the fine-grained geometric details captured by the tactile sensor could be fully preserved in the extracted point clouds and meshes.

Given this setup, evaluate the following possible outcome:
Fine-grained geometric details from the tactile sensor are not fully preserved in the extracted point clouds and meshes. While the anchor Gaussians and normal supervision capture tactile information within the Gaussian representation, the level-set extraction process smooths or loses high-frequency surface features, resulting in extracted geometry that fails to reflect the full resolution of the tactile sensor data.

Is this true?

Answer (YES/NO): YES